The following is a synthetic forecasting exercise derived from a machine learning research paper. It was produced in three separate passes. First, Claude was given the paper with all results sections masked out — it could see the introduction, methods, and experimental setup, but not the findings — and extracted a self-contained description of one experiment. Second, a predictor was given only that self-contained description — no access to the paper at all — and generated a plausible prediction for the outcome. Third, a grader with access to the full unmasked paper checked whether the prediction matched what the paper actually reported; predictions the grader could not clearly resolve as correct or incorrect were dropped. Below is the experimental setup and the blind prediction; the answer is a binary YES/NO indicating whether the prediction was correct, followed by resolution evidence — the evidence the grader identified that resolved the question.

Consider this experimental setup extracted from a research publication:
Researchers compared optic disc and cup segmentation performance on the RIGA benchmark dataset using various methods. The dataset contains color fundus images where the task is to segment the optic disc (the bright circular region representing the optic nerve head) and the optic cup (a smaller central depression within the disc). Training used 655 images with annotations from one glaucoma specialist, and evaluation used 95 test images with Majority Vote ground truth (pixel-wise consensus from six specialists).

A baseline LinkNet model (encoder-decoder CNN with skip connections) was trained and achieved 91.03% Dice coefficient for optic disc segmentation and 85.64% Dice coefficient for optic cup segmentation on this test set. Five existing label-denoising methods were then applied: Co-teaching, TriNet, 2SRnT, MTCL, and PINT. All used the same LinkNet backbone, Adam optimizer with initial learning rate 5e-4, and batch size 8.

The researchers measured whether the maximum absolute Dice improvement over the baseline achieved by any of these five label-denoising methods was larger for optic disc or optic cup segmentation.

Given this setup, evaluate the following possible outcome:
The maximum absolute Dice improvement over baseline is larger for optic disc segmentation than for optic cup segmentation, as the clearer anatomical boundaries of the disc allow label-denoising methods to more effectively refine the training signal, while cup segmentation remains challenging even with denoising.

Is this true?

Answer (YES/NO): NO